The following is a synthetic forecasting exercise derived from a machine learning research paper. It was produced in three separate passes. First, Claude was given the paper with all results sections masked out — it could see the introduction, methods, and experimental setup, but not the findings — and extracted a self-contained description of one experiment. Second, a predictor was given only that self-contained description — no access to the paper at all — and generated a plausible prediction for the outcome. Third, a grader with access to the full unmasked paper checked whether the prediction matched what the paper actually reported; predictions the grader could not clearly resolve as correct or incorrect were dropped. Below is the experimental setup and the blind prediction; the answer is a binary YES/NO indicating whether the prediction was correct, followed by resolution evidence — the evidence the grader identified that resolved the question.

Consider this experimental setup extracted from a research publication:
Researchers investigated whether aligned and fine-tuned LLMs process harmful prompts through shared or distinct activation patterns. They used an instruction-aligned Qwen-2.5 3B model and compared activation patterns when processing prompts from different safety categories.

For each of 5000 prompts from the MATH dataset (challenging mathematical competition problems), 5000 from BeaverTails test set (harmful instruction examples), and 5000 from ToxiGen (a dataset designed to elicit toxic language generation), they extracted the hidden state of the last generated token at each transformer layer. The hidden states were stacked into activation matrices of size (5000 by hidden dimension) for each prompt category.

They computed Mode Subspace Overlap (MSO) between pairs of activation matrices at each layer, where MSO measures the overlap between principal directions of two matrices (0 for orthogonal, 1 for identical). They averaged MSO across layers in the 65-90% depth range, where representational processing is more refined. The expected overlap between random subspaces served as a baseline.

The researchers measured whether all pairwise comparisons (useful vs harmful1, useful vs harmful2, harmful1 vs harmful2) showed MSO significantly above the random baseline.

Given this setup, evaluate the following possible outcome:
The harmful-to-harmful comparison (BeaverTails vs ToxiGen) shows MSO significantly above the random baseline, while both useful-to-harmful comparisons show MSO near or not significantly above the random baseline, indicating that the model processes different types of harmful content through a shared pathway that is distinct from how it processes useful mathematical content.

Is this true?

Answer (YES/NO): NO